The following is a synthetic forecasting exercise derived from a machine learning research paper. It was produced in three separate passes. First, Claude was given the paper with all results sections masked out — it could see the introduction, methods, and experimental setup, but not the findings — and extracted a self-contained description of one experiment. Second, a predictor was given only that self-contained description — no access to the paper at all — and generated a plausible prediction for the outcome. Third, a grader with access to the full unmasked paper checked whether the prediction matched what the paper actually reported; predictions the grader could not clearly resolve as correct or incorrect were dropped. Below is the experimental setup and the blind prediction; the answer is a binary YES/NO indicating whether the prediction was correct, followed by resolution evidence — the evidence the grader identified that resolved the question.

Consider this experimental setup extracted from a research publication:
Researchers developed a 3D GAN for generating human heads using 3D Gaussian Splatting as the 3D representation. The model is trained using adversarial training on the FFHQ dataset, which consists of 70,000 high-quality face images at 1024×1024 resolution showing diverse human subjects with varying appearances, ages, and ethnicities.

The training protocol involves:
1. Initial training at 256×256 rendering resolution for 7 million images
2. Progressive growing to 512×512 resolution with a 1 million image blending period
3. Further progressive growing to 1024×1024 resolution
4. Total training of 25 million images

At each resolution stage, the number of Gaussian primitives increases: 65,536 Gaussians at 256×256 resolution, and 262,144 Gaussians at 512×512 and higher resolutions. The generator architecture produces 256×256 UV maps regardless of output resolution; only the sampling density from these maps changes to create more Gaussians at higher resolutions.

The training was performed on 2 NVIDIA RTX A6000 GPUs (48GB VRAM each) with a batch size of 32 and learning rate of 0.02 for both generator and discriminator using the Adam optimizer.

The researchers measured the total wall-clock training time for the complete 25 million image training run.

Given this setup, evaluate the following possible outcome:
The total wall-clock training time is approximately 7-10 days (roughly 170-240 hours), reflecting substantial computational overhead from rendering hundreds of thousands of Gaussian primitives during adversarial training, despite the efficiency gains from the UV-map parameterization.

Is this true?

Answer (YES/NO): NO